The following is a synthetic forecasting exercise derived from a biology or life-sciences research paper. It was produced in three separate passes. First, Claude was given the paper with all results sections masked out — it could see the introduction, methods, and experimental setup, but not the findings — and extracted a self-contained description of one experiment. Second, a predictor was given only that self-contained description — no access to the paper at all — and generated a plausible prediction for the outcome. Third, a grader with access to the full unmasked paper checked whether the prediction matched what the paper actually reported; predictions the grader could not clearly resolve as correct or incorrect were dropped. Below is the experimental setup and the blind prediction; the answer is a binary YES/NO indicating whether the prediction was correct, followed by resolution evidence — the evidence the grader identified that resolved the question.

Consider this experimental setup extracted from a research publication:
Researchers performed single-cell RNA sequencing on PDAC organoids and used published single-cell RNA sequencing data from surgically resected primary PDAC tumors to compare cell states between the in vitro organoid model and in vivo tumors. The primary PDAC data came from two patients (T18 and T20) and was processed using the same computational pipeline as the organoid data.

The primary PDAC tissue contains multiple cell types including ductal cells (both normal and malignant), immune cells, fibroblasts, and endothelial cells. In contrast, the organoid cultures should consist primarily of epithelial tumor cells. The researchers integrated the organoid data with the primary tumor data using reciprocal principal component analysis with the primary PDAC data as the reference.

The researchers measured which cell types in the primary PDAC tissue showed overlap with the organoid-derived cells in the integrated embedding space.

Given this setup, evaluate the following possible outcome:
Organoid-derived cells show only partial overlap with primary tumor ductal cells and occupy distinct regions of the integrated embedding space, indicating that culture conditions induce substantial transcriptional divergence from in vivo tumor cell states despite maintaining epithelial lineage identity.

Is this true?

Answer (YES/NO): NO